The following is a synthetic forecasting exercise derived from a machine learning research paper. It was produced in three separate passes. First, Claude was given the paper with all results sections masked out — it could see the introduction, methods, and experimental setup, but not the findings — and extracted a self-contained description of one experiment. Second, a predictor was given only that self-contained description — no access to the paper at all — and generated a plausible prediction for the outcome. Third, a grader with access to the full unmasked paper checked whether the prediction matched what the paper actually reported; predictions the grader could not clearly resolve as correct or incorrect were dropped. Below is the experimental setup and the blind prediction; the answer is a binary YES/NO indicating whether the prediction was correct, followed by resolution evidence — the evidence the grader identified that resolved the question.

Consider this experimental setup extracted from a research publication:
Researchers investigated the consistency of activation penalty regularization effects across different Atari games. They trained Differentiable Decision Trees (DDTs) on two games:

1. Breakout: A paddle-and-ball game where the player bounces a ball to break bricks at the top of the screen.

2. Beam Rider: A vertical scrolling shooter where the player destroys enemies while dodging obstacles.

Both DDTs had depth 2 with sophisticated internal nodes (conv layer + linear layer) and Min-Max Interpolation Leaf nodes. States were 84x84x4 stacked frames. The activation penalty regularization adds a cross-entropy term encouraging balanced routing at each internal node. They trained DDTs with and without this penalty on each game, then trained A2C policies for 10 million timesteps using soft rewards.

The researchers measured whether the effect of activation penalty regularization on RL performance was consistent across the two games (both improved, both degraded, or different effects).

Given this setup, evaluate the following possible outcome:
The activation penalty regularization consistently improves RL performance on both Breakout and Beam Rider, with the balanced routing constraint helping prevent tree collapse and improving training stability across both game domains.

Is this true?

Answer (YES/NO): NO